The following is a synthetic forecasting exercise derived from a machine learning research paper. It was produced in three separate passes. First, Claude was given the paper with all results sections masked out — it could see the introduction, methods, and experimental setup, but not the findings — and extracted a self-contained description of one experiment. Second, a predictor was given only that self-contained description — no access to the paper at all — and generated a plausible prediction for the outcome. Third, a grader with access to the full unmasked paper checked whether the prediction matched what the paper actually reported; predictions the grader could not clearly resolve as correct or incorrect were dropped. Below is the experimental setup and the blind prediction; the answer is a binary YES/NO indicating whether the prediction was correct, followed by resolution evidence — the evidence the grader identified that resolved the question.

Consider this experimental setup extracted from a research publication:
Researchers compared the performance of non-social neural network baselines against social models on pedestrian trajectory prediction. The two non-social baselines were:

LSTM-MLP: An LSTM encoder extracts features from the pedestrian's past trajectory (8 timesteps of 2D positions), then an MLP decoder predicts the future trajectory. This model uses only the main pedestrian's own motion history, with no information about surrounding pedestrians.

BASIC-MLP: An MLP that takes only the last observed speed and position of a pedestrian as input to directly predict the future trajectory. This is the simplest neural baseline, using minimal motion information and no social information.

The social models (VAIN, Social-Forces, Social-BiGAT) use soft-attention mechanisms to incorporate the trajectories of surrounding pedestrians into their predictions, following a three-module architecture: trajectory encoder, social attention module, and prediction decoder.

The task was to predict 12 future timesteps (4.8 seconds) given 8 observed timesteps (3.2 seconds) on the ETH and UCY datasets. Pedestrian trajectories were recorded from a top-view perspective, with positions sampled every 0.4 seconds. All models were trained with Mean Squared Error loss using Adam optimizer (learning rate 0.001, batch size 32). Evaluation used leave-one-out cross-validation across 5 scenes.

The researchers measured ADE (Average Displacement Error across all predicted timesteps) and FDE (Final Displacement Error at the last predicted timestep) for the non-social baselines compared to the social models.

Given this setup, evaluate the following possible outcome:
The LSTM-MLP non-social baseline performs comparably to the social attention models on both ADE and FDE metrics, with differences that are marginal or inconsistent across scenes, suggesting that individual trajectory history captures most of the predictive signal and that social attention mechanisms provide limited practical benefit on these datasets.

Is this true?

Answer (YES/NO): YES